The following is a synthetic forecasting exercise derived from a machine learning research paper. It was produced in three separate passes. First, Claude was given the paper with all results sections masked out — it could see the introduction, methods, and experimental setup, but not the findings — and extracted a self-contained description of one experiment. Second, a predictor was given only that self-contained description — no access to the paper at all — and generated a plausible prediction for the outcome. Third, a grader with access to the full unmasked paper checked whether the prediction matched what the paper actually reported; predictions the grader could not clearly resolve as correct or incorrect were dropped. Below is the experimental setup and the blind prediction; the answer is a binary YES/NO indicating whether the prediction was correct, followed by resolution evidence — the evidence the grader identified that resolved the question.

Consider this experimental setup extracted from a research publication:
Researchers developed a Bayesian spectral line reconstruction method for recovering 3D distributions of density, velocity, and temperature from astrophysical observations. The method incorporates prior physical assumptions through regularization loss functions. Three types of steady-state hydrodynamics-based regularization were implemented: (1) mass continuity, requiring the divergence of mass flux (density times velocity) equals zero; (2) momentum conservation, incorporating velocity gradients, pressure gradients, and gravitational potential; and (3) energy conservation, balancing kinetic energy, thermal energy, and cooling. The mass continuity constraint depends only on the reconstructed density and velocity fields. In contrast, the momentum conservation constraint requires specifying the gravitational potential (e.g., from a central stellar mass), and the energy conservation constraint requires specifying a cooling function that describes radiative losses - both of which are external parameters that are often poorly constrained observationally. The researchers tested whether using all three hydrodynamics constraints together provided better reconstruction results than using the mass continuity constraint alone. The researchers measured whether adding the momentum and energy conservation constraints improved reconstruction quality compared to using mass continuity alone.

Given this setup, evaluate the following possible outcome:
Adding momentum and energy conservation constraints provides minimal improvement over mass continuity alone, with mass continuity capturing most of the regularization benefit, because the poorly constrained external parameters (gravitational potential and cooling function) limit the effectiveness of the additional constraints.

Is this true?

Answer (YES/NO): YES